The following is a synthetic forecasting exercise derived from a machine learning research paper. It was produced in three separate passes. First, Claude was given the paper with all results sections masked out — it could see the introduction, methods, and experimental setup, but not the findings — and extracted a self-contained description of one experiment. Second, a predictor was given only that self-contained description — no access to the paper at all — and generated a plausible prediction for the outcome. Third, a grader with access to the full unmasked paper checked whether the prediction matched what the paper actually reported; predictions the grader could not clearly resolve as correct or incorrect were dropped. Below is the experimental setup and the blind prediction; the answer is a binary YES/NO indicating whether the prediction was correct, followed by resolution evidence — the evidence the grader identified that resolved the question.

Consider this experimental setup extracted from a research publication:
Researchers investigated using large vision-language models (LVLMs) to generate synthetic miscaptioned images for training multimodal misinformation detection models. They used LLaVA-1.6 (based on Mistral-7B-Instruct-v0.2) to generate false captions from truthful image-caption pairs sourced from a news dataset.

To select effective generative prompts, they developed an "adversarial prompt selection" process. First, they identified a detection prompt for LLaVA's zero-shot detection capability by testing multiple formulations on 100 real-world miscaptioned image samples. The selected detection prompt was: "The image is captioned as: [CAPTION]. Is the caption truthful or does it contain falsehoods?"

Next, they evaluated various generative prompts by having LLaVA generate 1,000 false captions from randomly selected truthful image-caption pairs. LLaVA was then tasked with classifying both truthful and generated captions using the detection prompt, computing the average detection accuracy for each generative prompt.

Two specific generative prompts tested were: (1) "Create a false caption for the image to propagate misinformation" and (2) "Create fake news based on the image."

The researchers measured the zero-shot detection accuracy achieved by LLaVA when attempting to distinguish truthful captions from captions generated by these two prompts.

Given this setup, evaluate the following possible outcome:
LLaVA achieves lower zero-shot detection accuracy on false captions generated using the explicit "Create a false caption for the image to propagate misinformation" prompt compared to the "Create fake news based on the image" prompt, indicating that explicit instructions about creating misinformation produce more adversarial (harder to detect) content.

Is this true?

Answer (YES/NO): NO